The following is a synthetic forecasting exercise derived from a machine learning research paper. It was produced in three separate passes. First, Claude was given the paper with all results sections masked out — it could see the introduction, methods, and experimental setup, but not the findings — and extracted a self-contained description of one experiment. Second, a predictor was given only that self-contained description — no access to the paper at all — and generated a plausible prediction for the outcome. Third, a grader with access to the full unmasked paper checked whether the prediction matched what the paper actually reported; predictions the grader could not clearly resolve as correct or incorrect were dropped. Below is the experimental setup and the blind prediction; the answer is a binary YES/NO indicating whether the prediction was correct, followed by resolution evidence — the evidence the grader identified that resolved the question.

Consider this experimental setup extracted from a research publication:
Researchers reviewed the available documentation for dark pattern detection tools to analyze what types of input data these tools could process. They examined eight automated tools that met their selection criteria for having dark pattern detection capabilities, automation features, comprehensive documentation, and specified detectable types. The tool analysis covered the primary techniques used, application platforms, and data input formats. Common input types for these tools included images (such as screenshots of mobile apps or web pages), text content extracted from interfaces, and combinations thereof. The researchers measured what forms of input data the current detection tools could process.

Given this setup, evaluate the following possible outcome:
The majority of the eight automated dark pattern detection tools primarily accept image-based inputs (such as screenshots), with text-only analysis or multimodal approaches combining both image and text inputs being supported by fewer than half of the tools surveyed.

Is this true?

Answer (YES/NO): NO